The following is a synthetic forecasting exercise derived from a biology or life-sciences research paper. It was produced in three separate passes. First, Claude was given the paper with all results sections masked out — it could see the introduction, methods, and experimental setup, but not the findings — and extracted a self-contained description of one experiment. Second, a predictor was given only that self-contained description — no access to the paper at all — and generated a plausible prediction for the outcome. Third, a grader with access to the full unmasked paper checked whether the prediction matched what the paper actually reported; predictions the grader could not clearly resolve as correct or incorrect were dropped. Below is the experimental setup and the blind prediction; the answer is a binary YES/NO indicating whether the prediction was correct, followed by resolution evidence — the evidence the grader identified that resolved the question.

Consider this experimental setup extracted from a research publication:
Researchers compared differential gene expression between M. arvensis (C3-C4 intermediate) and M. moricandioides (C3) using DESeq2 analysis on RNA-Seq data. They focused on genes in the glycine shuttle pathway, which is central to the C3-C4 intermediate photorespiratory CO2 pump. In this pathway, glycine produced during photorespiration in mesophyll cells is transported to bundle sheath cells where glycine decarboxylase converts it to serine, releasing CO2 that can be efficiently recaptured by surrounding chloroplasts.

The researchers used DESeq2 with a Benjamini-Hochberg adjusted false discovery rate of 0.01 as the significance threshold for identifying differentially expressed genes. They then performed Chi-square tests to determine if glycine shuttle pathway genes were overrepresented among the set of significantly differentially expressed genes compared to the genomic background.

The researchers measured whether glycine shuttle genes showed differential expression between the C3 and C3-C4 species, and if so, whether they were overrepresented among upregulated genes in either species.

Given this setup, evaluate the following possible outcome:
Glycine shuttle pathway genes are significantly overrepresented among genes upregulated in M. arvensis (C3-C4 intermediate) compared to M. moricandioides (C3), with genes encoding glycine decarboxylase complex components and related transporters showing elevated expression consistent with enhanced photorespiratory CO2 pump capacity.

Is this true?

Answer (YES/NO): YES